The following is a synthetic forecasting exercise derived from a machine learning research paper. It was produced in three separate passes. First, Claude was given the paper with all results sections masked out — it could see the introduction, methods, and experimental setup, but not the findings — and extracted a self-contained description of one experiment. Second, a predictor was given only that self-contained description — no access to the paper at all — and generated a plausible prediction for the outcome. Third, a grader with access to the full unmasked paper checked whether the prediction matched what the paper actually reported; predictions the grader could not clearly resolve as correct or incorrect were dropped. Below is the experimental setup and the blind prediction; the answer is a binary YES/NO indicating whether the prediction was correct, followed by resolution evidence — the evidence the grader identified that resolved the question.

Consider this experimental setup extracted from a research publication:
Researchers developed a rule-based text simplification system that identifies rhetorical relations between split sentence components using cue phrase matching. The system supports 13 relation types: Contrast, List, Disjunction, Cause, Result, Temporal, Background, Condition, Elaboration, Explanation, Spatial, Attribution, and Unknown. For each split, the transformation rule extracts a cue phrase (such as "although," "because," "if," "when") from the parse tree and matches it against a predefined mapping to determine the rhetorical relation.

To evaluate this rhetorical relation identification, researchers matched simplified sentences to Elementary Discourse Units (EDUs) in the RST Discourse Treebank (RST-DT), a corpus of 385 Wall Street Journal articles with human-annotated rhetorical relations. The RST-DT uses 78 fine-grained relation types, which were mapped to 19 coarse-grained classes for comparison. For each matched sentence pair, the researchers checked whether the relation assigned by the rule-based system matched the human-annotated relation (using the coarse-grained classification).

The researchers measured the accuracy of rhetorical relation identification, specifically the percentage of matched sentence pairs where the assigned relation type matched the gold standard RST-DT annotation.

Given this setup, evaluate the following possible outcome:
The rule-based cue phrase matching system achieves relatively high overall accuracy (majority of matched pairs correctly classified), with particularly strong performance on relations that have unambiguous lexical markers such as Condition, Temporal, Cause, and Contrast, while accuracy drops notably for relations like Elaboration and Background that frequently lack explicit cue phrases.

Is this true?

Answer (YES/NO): NO